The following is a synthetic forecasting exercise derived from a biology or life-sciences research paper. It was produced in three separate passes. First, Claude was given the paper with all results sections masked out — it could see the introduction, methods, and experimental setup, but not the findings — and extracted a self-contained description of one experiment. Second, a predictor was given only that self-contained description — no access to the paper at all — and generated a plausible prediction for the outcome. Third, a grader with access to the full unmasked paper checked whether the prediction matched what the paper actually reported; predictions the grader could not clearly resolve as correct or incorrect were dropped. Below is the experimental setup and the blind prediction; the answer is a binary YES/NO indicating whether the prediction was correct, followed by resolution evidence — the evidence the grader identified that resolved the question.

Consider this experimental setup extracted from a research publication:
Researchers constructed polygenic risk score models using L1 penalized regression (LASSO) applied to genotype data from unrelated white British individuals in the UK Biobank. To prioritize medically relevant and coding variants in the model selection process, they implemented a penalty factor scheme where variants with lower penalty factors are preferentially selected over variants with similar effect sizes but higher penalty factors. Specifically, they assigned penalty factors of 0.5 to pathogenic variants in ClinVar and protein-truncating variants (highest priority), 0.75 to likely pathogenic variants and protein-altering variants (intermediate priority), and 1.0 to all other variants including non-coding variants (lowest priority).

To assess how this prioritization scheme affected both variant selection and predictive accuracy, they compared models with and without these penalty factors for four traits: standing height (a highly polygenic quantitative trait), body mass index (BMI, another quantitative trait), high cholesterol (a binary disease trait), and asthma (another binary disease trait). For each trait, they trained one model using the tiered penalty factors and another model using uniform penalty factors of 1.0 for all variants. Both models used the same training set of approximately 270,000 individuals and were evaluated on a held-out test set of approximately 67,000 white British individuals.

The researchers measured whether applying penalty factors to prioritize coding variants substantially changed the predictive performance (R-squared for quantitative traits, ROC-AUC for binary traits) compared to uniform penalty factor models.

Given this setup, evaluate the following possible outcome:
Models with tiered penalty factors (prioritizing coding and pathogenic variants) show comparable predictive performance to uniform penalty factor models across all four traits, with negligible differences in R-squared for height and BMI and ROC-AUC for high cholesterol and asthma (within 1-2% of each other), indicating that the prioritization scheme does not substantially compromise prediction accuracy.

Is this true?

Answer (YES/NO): YES